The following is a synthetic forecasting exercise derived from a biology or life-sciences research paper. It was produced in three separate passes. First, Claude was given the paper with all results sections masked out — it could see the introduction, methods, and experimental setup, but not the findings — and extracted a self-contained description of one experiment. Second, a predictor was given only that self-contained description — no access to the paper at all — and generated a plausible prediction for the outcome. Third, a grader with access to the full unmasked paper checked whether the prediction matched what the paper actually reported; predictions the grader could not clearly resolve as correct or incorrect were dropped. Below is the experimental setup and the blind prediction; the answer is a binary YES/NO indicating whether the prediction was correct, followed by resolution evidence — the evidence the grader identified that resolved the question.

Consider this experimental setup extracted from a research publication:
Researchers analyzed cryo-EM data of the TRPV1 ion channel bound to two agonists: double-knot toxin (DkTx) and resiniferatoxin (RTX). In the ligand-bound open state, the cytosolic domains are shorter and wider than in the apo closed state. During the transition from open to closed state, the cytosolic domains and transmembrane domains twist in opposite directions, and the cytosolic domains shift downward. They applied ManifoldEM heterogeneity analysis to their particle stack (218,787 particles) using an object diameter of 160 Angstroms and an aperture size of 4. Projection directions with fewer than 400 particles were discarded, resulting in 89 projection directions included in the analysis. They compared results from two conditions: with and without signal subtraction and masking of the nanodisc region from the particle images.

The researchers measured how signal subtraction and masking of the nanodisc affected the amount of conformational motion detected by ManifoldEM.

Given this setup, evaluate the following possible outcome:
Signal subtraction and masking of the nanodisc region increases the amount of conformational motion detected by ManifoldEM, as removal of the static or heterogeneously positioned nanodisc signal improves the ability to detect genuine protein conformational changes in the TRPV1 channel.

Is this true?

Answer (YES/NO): YES